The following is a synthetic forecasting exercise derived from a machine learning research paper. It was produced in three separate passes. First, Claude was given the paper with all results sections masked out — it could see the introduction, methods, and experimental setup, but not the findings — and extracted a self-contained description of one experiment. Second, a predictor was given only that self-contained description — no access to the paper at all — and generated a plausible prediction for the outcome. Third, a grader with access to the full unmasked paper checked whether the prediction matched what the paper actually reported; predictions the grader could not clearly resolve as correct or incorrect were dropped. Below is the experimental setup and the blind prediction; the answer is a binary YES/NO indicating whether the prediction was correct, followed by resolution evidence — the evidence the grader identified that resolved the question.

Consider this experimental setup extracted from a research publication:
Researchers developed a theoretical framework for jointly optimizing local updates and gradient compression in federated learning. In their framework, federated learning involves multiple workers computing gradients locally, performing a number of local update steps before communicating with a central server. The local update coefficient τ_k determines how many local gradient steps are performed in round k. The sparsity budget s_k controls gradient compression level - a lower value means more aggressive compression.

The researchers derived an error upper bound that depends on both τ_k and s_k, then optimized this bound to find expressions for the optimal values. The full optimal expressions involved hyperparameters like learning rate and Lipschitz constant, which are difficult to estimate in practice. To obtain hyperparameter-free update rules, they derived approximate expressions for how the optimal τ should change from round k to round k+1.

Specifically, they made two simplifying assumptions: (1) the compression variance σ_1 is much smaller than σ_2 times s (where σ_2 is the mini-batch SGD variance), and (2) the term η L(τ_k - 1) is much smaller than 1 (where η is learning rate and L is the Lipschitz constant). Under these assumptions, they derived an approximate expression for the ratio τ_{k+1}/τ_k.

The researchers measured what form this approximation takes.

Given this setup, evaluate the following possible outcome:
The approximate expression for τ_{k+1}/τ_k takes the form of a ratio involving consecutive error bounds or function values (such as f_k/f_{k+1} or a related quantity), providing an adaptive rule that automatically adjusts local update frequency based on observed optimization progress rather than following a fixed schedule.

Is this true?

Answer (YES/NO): YES